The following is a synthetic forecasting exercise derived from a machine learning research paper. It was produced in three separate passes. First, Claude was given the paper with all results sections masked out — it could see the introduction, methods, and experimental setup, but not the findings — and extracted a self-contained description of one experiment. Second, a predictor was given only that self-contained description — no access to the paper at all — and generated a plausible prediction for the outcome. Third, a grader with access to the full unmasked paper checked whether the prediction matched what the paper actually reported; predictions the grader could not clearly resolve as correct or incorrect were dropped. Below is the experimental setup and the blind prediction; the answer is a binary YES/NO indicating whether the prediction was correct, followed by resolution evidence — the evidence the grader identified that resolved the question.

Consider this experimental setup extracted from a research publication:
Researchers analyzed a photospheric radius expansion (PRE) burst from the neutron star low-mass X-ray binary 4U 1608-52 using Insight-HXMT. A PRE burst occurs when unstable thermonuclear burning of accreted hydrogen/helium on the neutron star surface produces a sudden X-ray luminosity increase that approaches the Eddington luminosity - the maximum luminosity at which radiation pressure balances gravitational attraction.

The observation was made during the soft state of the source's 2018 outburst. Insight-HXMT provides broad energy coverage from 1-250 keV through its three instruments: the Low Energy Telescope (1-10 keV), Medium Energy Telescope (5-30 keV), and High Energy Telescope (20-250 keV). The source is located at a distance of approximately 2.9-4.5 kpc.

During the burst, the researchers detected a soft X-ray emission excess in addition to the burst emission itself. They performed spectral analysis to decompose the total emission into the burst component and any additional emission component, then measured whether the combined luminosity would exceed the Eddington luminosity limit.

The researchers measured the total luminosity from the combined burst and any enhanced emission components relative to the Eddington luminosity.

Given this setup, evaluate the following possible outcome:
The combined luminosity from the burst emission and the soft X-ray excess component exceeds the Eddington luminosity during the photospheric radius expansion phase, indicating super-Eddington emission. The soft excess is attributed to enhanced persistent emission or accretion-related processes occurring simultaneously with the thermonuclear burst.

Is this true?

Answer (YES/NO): YES